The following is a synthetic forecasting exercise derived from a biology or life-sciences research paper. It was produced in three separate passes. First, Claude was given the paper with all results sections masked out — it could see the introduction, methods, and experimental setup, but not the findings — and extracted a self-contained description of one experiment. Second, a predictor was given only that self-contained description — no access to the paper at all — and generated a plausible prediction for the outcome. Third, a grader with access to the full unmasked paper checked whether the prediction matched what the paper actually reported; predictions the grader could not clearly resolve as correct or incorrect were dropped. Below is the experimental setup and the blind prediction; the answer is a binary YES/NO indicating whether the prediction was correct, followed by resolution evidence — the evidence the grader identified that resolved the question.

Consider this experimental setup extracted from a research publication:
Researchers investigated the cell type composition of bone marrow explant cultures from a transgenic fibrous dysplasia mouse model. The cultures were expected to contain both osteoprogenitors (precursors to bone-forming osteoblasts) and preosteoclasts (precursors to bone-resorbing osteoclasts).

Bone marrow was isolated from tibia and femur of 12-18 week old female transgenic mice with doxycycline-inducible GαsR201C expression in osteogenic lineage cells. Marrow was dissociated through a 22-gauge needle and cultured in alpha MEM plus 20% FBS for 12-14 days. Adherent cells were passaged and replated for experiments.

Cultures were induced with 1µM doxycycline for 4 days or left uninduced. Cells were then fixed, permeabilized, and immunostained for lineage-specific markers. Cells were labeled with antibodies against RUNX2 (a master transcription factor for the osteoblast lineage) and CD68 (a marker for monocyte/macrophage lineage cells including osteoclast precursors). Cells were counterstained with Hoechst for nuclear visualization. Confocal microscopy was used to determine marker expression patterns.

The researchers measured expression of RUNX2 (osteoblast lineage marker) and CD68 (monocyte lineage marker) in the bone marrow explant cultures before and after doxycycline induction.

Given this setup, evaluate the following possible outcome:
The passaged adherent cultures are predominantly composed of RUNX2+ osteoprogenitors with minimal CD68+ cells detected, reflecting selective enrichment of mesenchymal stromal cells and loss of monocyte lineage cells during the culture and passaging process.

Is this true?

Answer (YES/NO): NO